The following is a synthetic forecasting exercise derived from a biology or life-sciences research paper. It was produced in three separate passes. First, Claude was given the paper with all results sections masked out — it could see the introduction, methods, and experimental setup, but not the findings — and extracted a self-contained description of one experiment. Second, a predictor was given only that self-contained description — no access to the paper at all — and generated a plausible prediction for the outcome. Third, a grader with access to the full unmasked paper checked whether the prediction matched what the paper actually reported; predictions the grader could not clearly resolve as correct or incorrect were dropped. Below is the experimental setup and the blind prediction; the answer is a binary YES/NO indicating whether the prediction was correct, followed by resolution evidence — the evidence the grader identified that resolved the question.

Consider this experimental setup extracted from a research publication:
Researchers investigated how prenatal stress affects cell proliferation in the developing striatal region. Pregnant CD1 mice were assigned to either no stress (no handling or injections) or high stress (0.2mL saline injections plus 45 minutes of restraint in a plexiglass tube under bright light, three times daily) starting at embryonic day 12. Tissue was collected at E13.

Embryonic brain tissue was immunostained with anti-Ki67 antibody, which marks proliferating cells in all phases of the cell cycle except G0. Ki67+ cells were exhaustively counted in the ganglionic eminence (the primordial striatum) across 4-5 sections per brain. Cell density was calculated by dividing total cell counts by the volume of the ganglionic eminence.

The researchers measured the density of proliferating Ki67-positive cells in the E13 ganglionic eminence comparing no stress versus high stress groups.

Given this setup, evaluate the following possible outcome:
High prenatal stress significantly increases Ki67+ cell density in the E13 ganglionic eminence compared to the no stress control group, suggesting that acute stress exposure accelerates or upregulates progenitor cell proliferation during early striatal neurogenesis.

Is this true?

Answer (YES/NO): NO